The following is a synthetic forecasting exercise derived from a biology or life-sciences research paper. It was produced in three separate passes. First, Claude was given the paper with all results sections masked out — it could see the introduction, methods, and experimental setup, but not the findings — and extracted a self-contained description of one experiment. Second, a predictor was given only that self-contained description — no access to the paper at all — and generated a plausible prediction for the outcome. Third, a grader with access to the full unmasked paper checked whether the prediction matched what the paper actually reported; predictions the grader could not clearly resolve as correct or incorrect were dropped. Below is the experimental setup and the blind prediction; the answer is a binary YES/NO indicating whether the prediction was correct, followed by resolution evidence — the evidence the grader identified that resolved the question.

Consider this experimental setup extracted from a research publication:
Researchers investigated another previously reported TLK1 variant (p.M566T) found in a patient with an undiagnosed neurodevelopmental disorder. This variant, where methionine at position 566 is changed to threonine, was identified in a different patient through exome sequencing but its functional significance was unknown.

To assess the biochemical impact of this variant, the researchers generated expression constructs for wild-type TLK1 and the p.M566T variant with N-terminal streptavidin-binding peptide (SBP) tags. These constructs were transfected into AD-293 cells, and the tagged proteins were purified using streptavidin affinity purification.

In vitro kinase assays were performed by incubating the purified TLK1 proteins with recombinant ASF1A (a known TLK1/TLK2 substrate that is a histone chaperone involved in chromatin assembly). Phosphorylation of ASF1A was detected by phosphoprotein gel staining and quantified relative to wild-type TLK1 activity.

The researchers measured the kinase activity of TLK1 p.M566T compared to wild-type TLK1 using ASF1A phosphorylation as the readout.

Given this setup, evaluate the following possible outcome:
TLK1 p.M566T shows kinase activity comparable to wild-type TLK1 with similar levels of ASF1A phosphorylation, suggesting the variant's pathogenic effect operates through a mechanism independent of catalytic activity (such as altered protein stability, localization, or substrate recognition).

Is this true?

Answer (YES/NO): NO